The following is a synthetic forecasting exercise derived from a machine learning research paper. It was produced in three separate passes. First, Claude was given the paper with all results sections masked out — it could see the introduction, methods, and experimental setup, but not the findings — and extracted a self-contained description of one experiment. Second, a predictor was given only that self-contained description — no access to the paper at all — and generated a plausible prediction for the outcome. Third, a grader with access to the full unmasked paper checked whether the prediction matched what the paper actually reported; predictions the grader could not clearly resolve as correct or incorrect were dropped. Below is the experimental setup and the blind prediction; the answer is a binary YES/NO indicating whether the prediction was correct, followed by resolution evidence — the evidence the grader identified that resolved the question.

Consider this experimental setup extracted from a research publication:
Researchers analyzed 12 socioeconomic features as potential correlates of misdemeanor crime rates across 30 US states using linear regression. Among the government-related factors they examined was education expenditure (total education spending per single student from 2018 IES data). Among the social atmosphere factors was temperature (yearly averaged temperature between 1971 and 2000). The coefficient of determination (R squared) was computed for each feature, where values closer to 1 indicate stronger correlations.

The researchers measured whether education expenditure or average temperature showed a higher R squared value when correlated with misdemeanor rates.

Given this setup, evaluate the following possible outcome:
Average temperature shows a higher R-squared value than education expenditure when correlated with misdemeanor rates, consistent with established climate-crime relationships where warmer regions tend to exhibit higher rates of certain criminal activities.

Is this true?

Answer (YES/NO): NO